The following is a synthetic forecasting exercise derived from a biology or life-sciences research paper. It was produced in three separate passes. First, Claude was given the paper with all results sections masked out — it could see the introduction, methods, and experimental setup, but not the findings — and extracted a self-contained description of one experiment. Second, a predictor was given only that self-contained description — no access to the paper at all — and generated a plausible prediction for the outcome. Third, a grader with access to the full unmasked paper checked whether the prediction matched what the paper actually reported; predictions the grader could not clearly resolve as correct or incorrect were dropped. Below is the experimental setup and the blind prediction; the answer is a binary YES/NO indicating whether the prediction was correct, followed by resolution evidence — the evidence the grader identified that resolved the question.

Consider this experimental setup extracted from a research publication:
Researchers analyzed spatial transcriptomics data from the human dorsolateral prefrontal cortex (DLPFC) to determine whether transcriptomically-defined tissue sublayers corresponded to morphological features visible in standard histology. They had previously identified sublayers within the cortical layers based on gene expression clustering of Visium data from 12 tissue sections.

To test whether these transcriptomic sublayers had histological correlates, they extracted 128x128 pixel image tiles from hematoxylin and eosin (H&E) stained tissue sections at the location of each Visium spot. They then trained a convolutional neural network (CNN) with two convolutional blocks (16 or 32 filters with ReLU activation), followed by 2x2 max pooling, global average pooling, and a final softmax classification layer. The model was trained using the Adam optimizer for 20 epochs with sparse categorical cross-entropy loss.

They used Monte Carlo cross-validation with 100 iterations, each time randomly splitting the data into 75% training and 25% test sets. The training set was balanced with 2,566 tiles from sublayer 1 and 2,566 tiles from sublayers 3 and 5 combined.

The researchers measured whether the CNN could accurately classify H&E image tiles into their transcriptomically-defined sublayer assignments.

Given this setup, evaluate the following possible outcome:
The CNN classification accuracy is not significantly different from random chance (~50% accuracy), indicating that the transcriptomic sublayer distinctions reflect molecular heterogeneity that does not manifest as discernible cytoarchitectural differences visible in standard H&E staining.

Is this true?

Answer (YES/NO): NO